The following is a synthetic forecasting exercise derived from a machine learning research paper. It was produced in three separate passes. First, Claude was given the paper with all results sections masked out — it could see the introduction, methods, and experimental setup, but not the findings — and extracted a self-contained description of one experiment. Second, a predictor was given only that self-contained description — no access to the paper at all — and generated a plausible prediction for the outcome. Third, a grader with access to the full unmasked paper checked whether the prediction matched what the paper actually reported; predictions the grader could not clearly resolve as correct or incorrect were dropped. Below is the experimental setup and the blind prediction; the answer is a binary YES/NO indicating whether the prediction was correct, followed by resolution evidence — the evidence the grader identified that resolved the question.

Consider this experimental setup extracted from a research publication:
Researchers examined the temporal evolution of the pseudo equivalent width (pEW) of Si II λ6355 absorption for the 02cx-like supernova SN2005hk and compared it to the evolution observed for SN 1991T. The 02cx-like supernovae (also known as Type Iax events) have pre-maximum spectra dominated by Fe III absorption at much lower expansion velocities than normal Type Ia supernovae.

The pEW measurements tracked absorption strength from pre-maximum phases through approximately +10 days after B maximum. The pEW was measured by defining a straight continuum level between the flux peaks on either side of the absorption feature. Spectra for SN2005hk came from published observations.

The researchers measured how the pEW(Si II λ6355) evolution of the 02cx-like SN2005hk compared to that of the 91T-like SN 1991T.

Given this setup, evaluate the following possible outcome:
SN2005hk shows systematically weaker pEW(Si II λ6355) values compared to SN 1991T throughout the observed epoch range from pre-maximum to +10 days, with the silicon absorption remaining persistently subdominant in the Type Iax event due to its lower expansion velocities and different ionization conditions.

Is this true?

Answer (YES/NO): NO